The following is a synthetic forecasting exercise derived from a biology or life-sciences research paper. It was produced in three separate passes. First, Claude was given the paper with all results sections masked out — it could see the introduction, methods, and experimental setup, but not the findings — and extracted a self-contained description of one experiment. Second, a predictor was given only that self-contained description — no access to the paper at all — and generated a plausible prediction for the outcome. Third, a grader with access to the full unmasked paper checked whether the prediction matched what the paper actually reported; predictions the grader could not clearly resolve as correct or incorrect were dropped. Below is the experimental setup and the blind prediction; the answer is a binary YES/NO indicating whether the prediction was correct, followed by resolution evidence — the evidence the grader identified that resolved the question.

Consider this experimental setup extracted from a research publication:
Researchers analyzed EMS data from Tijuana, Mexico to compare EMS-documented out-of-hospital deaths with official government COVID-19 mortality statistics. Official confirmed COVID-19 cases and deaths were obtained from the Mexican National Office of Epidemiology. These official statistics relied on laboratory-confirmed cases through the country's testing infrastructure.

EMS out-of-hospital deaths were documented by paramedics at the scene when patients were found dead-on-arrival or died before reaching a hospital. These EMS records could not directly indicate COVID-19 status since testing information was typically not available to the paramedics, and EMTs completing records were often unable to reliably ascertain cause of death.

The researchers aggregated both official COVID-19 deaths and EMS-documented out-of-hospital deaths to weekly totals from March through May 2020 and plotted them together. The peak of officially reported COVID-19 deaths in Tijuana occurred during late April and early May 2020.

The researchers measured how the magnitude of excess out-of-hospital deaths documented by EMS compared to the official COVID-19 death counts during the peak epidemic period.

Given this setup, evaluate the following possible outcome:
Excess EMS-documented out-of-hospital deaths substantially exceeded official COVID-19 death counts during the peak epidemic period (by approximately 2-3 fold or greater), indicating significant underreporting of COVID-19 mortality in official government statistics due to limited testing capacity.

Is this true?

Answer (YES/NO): YES